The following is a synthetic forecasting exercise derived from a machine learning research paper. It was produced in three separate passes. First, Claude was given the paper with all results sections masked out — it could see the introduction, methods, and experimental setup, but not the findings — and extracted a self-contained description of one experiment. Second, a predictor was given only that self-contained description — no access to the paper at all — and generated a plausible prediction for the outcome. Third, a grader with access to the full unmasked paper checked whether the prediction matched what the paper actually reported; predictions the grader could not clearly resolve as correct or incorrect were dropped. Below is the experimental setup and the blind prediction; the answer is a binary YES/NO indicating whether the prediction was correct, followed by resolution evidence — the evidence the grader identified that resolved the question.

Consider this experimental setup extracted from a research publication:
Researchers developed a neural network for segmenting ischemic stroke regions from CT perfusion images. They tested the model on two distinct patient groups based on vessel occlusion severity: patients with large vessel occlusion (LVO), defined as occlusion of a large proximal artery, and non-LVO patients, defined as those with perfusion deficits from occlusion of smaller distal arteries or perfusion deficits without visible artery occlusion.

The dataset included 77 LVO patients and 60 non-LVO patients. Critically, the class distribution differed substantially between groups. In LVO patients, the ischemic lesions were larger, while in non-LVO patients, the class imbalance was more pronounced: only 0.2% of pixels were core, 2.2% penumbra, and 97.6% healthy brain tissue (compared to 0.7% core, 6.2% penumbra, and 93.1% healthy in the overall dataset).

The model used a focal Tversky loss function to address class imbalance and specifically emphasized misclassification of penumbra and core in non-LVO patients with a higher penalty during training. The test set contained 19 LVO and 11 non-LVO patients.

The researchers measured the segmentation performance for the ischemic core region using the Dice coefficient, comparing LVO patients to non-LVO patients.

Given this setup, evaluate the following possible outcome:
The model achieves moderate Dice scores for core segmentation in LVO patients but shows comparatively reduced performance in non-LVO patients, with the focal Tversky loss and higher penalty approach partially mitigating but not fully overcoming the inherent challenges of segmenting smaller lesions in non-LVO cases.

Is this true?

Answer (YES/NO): YES